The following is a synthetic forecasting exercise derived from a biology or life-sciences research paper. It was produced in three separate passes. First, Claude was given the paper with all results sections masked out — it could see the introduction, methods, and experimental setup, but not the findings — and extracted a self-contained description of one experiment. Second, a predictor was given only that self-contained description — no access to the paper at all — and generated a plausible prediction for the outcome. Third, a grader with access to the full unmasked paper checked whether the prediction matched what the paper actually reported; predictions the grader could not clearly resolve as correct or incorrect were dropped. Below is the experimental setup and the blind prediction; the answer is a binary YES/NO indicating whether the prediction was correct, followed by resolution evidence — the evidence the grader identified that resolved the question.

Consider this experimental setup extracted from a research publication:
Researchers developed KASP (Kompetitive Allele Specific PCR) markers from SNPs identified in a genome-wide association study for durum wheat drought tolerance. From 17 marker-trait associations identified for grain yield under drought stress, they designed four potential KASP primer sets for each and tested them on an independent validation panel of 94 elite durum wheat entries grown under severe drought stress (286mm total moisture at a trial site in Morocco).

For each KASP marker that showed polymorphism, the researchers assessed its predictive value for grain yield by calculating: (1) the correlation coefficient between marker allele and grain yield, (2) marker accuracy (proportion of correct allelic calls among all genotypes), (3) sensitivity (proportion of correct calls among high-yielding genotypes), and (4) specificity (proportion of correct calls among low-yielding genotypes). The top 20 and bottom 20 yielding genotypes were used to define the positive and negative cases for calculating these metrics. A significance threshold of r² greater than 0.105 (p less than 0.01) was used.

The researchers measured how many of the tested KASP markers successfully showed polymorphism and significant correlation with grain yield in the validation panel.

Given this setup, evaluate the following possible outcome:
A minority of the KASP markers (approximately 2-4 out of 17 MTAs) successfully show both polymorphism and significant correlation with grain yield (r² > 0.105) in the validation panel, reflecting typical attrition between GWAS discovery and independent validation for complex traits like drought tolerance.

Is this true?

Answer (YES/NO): YES